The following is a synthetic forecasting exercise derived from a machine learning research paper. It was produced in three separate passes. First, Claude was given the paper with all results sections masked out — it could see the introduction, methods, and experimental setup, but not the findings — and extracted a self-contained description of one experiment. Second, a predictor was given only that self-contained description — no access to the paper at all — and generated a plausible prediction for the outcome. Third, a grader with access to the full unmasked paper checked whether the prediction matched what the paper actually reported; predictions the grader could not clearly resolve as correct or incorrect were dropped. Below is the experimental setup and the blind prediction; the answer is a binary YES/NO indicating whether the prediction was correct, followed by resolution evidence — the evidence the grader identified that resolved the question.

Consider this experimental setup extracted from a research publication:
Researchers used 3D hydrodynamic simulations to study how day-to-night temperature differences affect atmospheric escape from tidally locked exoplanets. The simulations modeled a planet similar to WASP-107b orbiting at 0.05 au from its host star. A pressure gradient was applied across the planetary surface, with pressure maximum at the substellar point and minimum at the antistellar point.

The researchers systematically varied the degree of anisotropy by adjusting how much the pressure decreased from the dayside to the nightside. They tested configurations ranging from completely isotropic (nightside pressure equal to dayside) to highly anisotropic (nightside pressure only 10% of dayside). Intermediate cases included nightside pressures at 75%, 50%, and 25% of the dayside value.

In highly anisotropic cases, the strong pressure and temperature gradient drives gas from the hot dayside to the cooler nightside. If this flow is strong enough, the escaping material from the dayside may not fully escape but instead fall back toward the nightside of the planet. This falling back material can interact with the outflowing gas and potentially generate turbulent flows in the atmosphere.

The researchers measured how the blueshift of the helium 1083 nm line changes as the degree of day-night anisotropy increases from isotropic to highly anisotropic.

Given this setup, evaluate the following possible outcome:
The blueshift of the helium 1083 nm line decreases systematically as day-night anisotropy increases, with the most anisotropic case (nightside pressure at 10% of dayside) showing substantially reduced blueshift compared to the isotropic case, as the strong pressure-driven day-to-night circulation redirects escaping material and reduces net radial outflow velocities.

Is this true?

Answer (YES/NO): NO